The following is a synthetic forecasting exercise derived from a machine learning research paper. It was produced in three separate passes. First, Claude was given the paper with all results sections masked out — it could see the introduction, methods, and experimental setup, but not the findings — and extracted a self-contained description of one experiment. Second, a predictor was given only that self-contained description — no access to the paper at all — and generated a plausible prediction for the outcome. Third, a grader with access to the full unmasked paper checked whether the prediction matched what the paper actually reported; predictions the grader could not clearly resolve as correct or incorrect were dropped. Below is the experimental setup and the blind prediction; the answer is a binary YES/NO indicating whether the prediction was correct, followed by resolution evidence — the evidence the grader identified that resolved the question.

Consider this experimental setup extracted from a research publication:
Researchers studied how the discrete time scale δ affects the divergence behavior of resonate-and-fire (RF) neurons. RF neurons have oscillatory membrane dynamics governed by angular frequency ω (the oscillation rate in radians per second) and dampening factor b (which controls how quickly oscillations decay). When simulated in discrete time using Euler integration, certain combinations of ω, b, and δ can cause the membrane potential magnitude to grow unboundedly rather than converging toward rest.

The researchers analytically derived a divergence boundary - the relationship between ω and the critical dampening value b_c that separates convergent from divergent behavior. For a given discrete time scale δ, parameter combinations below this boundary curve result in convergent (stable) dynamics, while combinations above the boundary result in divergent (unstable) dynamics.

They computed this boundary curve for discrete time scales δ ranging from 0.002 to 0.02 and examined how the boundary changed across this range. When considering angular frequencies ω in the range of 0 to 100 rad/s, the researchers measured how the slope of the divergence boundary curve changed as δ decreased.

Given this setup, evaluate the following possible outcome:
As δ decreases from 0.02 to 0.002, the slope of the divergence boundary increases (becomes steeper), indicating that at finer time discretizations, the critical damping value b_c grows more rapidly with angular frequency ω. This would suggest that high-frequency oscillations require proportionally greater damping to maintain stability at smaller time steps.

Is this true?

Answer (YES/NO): NO